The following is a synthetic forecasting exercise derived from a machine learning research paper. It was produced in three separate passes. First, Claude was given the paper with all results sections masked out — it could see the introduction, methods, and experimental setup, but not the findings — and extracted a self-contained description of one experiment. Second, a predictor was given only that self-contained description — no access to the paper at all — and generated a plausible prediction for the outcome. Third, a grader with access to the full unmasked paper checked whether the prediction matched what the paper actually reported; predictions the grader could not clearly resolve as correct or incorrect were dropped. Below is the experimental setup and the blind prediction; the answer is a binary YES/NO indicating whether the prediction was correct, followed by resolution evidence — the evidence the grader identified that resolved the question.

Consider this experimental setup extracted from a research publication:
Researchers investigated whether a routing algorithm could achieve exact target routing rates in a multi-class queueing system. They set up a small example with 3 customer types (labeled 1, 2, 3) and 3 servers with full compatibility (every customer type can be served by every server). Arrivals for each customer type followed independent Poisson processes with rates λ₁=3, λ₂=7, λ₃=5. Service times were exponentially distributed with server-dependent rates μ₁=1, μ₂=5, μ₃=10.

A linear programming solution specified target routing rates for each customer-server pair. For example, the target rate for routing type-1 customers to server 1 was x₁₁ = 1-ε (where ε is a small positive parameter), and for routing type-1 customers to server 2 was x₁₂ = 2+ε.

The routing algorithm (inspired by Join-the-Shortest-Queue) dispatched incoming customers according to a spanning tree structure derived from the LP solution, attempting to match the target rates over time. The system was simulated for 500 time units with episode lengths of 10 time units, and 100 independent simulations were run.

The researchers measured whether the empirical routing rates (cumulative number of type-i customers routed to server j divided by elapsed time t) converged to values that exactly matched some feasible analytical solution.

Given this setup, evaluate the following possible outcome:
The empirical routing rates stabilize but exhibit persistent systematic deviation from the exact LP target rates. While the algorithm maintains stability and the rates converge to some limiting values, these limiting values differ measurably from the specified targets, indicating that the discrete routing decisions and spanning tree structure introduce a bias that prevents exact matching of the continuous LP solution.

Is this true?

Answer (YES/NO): YES